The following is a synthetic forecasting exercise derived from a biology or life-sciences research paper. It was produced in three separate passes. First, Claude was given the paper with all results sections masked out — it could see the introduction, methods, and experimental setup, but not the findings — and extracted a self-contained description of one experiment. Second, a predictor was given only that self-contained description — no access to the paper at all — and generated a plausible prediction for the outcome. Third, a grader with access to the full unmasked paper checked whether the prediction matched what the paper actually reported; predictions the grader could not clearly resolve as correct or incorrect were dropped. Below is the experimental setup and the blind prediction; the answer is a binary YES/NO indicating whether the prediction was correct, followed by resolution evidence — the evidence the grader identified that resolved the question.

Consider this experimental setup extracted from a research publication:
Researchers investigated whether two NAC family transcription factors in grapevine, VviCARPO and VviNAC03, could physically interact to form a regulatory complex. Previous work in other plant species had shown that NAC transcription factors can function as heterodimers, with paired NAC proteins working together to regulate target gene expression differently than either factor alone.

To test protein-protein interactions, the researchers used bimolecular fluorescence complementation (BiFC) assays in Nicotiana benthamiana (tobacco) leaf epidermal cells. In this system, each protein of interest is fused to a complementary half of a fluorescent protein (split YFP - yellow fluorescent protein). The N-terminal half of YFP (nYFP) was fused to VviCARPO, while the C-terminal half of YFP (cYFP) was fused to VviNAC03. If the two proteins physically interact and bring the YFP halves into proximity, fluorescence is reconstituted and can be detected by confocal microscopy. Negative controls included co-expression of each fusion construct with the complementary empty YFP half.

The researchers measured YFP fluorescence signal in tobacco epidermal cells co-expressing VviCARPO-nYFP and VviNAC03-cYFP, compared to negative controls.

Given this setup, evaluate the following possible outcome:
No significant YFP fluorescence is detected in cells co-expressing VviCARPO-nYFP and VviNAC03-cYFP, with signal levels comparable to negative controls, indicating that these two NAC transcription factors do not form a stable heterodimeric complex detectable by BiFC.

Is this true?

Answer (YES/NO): NO